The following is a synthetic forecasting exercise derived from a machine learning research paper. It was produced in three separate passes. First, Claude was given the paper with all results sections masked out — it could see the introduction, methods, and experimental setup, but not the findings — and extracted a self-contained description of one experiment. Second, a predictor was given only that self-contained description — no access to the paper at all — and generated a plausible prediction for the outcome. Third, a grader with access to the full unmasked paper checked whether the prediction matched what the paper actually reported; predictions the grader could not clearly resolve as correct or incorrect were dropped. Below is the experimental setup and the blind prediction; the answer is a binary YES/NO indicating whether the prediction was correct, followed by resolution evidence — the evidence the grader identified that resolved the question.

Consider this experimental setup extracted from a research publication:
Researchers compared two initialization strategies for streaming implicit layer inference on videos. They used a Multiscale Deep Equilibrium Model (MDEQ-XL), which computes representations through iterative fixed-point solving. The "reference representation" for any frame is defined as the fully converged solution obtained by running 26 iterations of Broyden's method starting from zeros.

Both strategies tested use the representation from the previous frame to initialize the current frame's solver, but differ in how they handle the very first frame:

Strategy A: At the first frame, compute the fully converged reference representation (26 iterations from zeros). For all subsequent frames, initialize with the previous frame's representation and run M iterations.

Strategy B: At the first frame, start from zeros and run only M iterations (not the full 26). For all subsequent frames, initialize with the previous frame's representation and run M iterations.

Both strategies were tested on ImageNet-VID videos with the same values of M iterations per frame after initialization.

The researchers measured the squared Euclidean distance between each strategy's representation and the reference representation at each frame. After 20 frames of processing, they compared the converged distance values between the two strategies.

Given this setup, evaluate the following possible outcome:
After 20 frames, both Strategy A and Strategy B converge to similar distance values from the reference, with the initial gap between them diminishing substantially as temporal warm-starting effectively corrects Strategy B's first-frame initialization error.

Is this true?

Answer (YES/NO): YES